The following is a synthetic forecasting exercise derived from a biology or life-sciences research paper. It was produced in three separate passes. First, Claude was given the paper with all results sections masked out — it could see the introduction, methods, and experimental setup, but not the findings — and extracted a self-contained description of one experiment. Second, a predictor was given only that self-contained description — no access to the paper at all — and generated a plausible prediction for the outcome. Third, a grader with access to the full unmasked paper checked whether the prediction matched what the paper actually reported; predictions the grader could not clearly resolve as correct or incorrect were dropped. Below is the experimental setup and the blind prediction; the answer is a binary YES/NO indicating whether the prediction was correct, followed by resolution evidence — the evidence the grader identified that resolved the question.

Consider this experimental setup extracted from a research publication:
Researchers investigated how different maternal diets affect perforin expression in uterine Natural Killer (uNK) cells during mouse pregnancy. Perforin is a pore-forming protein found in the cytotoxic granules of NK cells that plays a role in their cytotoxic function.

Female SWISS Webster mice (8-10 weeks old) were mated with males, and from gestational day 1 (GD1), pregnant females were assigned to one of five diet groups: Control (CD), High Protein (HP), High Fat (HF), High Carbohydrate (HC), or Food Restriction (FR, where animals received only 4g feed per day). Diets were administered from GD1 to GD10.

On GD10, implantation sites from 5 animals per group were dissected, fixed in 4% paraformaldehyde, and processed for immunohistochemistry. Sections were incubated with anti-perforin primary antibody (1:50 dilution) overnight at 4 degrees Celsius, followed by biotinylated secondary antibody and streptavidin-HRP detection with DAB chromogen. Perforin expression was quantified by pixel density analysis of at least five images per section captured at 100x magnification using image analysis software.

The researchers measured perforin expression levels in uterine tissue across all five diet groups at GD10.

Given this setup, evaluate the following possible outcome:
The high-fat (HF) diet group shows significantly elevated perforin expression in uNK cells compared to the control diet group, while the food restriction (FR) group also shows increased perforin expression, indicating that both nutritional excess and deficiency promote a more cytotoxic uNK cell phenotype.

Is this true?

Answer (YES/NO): NO